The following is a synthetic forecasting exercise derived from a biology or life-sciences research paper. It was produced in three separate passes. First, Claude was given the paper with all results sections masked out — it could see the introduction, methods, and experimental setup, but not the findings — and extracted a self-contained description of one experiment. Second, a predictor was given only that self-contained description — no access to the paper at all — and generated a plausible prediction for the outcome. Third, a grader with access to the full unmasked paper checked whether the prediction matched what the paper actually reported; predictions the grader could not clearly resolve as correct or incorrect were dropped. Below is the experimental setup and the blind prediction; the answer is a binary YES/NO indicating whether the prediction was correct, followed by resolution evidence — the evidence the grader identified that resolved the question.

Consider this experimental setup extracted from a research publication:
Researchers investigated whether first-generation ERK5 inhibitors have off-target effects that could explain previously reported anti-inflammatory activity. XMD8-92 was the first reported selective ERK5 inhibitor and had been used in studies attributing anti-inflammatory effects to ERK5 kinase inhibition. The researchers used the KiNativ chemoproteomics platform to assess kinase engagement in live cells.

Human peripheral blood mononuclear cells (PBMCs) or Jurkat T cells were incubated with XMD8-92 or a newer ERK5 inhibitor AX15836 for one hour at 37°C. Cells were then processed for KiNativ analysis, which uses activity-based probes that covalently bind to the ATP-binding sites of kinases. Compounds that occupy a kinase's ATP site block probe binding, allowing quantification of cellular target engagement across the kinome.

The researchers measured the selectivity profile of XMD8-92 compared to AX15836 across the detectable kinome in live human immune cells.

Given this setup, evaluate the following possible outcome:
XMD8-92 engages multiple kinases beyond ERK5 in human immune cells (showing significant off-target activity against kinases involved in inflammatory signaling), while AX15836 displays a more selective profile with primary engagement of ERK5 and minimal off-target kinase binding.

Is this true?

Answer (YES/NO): NO